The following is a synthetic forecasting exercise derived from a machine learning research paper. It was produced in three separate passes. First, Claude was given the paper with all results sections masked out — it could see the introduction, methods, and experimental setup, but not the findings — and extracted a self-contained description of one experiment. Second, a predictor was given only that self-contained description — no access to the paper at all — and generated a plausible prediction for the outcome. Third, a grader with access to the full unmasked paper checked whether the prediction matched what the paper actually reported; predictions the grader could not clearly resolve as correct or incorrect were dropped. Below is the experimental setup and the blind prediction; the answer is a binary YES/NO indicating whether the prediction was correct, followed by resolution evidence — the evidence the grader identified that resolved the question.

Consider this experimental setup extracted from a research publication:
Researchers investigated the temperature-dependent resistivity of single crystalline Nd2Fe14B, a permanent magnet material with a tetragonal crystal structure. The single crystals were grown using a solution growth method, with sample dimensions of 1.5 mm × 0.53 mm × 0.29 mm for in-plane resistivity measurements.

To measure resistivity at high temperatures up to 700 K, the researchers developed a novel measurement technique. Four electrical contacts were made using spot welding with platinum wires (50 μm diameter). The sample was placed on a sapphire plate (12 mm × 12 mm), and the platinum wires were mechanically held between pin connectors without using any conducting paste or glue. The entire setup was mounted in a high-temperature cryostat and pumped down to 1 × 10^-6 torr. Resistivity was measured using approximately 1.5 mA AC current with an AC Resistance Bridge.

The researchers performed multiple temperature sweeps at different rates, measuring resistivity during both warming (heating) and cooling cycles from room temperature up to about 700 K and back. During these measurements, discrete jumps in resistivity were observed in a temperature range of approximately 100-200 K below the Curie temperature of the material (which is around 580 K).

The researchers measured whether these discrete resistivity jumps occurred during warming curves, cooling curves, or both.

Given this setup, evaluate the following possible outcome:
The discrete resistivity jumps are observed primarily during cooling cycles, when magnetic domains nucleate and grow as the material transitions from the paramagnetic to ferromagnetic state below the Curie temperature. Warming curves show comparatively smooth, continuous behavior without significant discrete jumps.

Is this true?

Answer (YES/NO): YES